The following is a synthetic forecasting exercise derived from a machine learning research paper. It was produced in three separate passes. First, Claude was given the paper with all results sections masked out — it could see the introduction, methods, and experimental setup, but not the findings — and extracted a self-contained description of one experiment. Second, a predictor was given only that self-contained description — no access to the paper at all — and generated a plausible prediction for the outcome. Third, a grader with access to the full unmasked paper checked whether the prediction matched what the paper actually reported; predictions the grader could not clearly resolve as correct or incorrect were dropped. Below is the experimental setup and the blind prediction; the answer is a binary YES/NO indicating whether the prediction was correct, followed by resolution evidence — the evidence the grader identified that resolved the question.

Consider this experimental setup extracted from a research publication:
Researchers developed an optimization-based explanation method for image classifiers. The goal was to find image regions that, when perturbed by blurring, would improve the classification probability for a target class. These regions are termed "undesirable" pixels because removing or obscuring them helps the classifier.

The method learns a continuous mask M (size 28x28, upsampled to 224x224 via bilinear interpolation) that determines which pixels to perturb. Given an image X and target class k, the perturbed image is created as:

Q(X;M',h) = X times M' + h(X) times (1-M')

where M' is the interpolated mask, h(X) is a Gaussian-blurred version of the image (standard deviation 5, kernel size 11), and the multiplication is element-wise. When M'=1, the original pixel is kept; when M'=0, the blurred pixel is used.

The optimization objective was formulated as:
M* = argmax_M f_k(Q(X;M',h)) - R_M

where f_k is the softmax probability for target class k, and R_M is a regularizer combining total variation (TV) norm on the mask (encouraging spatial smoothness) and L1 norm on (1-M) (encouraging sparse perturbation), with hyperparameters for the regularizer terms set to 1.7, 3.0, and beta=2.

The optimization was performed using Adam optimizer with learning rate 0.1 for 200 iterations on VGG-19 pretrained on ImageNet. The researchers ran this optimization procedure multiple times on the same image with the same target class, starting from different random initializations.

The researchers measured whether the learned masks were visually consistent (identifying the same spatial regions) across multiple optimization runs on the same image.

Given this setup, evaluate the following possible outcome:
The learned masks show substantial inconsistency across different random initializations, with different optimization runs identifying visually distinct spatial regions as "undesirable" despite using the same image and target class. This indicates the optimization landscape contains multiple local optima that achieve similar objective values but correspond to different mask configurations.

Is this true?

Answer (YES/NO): YES